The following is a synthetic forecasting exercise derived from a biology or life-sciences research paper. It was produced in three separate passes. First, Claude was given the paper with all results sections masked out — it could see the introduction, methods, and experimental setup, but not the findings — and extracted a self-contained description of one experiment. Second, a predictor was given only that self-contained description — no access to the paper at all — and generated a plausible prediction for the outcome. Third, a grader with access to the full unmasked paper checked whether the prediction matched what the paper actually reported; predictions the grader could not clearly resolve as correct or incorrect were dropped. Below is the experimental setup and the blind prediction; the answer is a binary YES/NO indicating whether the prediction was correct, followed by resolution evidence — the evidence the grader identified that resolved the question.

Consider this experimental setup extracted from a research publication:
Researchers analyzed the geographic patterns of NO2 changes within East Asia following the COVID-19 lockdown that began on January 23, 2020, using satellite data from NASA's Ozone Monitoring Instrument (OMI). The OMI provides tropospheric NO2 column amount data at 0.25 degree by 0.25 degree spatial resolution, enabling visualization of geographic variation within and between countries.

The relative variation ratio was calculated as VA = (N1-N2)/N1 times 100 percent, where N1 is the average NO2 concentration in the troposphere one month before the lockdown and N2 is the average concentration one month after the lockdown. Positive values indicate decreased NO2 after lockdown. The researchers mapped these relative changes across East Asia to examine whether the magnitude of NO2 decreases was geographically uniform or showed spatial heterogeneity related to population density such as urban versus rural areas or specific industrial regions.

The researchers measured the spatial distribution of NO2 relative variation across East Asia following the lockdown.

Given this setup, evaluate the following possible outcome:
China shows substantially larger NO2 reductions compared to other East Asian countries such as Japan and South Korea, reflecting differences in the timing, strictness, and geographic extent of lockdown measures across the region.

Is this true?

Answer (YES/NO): YES